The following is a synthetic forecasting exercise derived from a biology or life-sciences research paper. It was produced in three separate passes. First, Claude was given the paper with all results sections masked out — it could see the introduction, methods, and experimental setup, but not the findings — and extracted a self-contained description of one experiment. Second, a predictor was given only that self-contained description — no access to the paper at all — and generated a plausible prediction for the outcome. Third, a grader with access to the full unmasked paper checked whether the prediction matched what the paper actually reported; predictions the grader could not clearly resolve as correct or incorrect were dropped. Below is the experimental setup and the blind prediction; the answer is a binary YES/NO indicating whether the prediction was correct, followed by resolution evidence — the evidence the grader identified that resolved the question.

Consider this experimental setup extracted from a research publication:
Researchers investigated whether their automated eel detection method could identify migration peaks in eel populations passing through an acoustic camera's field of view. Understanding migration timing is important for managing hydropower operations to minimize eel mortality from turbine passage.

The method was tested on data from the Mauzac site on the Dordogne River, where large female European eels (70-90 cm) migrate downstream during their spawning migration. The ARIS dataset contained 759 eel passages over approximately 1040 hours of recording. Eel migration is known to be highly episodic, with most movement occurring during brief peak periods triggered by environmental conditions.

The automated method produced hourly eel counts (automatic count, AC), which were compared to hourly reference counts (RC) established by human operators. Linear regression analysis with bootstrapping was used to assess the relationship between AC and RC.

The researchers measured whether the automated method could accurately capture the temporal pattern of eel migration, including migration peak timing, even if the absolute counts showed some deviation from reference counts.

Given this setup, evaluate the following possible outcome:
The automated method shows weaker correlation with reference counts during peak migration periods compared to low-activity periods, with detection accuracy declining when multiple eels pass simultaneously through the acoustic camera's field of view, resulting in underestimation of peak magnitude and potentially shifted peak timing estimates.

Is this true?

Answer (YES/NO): NO